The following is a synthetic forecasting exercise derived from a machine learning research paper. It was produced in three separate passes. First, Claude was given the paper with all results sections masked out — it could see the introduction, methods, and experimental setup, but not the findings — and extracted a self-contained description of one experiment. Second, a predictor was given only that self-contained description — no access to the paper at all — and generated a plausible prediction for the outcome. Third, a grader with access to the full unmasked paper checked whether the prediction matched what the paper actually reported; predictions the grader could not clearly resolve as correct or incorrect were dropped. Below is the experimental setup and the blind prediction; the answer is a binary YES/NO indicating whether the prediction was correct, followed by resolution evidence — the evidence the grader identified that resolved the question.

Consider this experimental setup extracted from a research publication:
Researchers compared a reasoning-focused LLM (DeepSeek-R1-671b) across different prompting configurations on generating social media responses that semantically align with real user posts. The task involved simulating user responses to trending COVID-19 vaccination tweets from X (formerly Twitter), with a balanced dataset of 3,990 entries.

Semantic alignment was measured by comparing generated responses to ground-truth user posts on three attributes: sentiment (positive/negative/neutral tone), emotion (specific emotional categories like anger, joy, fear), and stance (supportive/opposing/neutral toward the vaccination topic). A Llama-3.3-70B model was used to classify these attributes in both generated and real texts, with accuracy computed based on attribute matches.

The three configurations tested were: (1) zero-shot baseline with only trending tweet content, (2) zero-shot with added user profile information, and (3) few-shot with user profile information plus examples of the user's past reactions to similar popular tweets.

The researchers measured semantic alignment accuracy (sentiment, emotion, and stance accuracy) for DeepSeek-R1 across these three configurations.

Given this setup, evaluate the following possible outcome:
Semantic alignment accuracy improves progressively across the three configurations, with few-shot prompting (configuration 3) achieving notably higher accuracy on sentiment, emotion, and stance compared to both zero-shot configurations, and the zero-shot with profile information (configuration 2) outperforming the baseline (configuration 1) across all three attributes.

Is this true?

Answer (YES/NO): NO